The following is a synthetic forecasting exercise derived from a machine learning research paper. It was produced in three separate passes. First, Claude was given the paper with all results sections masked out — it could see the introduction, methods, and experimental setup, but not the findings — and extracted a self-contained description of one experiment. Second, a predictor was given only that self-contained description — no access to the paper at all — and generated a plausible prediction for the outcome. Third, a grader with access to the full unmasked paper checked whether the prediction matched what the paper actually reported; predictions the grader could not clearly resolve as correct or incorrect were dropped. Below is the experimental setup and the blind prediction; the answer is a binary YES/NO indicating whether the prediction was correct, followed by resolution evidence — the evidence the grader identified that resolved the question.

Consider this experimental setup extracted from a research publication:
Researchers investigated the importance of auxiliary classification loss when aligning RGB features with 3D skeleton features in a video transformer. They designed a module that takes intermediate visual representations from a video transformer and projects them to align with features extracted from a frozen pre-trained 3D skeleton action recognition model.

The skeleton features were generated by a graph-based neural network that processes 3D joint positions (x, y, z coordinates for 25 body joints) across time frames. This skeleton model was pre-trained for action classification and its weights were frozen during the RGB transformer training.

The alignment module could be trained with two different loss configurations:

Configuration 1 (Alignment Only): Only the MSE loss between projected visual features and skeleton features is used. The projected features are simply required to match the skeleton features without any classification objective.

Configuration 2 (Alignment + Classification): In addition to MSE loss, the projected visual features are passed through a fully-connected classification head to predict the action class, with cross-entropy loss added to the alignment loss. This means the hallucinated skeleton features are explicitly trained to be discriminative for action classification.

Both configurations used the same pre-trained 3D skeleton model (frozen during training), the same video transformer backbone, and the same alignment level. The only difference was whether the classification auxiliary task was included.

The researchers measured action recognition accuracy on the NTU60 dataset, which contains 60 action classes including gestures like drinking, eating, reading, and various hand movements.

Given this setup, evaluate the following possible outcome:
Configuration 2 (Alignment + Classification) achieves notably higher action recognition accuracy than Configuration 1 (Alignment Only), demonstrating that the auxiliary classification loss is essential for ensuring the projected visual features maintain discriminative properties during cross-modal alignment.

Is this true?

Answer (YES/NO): YES